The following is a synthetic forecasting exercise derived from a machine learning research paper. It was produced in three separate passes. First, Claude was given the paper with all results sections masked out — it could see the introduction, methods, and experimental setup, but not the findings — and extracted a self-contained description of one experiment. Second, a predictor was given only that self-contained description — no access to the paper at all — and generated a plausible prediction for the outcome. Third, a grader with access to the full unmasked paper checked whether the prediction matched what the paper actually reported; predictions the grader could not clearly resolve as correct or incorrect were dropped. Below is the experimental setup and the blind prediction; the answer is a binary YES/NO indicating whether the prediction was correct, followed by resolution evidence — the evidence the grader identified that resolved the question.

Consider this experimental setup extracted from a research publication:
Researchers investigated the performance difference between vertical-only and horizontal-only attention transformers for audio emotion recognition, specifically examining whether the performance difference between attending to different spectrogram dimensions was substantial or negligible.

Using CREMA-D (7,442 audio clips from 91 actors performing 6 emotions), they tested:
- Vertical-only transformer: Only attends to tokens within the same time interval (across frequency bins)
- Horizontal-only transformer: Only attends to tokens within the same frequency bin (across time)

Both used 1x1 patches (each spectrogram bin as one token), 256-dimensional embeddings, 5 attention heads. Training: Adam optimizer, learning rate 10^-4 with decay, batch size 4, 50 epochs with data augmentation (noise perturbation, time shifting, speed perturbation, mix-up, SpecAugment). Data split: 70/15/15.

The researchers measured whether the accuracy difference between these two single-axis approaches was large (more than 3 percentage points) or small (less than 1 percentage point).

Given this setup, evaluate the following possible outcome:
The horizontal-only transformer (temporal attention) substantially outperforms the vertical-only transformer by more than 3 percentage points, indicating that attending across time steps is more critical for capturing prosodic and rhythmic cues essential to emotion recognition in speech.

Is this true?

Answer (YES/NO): NO